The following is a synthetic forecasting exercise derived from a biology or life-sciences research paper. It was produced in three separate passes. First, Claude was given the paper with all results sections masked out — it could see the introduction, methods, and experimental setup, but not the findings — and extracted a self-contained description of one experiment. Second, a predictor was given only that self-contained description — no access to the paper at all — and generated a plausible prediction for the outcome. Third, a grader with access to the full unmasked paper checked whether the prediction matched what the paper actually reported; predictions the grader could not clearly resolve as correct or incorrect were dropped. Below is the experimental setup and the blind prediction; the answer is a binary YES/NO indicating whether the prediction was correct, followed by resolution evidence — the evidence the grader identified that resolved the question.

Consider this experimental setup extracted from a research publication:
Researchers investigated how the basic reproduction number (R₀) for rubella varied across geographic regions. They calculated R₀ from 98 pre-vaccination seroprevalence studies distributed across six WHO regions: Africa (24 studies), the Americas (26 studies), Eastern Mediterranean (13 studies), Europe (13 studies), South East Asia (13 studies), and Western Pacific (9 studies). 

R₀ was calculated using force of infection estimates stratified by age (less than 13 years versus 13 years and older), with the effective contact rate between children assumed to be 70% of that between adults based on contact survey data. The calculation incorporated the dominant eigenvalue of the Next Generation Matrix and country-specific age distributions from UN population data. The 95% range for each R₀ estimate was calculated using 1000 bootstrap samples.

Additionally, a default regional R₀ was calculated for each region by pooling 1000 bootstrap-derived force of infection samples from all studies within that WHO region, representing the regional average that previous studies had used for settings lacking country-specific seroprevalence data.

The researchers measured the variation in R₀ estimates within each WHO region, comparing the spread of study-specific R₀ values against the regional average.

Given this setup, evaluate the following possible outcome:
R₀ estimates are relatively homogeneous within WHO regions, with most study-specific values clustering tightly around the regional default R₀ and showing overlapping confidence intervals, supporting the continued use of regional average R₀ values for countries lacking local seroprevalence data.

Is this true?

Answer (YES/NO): NO